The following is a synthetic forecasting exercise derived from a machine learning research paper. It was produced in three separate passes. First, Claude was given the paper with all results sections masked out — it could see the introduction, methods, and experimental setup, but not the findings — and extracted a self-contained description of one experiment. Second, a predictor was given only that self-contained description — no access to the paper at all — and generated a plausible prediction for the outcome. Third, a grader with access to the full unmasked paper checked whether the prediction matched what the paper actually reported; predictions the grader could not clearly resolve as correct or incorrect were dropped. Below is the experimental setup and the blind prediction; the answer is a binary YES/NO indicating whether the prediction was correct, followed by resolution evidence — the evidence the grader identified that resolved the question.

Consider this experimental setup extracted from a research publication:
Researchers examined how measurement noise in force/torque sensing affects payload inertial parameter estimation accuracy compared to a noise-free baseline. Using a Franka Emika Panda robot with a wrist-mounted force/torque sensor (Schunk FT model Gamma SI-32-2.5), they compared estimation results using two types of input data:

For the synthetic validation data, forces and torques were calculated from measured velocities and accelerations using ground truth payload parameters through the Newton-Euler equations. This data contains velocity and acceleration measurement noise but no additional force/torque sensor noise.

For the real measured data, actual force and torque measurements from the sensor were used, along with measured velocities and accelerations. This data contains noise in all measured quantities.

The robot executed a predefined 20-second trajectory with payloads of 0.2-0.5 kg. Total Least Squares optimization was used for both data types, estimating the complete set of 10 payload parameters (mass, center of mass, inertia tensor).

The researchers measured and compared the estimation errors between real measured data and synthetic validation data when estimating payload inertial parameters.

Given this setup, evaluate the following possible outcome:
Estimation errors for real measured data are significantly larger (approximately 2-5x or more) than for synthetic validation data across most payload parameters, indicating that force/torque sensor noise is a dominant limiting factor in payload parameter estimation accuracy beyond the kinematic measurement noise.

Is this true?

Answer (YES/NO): YES